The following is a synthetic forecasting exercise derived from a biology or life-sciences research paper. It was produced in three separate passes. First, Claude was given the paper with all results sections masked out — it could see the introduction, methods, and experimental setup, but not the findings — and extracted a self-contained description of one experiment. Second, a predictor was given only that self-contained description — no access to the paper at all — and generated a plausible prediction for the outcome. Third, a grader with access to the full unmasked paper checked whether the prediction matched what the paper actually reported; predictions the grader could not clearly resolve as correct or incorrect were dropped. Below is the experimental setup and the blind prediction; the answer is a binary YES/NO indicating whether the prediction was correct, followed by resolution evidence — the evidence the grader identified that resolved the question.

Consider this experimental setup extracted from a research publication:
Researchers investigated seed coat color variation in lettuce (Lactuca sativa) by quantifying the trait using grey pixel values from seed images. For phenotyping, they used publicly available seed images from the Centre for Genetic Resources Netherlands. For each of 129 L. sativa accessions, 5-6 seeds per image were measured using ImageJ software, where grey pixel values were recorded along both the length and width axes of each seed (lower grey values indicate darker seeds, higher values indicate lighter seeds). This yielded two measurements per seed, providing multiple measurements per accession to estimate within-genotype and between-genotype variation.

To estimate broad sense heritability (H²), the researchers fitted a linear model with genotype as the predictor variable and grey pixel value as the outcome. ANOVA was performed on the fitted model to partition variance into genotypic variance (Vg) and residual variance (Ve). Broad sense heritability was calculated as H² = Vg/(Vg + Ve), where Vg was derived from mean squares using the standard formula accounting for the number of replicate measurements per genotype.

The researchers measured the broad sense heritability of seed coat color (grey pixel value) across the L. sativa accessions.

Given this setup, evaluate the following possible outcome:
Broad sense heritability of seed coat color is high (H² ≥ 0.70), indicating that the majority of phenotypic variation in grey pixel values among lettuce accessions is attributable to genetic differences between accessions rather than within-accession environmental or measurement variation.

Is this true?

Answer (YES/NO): YES